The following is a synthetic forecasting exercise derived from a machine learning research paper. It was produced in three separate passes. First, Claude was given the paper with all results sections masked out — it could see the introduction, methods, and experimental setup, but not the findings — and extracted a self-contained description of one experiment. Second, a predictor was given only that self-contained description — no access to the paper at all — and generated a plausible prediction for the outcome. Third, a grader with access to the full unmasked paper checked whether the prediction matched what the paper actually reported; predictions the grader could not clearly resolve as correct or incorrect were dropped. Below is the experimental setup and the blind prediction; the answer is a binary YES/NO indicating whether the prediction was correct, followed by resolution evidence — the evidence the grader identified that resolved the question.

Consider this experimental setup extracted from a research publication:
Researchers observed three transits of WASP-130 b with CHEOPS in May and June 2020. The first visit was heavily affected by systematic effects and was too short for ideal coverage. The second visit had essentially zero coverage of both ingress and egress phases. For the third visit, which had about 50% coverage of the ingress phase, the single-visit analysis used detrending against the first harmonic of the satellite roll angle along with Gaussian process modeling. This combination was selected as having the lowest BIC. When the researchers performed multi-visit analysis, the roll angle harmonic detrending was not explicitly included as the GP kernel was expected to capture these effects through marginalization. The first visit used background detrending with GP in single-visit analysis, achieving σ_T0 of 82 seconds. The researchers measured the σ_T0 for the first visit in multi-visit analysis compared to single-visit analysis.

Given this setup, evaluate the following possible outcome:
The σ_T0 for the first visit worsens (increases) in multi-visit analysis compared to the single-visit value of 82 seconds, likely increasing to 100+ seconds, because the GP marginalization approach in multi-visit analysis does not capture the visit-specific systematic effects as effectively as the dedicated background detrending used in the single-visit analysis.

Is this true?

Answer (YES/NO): NO